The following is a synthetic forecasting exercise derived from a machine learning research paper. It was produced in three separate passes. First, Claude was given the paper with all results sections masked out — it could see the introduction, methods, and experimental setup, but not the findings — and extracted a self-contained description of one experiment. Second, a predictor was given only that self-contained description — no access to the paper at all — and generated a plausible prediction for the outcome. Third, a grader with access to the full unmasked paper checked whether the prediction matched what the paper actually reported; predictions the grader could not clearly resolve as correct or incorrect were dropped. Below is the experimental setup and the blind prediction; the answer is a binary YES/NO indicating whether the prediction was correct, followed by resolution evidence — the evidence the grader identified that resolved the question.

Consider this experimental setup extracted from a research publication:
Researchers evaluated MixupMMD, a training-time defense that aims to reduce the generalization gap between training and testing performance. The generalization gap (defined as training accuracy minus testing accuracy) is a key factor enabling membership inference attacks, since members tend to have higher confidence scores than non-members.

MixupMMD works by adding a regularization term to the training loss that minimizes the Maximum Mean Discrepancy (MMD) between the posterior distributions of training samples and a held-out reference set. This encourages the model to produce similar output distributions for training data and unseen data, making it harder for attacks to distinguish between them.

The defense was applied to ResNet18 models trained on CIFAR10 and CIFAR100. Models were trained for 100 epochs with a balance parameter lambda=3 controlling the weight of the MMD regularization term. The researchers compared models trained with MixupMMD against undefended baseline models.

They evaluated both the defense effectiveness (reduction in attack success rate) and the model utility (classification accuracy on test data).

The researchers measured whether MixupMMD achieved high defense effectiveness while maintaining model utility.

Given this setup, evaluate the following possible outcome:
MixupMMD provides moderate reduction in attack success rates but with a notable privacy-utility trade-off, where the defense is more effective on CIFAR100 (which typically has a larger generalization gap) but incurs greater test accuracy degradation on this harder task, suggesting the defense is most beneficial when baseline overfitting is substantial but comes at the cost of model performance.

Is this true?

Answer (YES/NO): NO